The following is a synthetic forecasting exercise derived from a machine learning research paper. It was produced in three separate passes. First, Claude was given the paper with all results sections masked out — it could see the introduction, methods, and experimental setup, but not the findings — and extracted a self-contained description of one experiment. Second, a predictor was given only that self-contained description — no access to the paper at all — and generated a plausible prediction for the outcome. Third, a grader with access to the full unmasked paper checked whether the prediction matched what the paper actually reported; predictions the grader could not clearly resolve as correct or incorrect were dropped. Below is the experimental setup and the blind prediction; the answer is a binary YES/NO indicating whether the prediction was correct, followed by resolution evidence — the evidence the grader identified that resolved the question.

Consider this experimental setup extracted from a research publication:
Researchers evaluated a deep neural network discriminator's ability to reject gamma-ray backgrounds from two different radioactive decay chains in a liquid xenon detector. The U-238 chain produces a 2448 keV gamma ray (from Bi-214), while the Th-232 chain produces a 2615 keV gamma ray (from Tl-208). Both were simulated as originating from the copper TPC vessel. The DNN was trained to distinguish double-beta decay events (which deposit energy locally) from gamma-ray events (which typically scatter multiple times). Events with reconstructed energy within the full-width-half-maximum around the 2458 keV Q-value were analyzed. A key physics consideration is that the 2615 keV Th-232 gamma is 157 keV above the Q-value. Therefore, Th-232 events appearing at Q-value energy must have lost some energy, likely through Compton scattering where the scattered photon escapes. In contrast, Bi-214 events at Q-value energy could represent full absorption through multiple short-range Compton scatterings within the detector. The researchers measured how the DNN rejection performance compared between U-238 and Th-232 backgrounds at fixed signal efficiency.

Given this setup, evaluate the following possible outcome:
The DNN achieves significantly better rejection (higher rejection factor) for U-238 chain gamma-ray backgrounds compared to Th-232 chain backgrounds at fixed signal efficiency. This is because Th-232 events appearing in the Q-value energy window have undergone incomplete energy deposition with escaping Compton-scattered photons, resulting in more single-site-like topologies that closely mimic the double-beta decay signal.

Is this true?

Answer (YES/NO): NO